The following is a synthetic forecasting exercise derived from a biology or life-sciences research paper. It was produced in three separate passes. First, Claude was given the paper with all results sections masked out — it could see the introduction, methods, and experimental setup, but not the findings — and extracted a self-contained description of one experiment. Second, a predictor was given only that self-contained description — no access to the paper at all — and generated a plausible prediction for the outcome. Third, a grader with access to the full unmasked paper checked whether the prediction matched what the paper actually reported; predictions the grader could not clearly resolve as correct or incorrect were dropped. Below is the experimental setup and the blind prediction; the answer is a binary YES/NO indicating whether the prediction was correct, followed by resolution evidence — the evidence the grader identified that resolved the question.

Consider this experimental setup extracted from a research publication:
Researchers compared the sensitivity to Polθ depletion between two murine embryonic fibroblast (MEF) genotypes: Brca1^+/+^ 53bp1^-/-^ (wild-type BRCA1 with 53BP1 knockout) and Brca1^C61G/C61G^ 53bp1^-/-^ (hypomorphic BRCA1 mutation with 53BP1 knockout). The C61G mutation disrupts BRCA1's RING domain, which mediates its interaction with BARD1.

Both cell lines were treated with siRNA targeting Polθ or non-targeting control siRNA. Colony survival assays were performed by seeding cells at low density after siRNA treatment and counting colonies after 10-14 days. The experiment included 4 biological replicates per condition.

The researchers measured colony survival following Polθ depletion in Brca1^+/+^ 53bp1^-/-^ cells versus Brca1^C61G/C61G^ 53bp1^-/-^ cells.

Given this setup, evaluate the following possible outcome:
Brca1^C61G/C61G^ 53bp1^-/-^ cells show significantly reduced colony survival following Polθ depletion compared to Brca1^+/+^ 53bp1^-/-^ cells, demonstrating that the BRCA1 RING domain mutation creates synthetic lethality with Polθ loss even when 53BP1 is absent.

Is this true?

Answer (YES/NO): YES